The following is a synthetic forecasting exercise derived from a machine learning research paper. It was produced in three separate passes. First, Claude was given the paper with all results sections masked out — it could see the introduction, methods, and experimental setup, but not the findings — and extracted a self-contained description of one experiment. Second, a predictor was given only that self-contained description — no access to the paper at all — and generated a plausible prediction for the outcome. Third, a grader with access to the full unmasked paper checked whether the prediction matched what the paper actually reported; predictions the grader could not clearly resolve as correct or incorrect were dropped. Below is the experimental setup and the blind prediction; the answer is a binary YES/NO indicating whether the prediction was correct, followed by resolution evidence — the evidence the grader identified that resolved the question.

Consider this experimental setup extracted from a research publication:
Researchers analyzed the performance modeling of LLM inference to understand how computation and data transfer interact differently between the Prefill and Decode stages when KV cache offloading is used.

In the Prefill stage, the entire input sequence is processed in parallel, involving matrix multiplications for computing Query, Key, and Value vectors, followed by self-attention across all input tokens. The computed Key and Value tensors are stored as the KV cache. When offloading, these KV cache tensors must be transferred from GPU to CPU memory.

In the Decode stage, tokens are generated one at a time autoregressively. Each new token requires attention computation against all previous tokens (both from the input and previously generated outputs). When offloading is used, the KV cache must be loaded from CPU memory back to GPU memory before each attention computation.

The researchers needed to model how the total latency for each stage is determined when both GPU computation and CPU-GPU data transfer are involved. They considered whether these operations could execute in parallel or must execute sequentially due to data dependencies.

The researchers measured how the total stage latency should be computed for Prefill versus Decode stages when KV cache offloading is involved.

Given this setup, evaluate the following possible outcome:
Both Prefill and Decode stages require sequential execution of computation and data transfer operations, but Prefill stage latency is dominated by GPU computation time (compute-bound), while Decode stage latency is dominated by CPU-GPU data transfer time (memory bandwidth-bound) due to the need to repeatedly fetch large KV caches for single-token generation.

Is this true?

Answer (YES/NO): NO